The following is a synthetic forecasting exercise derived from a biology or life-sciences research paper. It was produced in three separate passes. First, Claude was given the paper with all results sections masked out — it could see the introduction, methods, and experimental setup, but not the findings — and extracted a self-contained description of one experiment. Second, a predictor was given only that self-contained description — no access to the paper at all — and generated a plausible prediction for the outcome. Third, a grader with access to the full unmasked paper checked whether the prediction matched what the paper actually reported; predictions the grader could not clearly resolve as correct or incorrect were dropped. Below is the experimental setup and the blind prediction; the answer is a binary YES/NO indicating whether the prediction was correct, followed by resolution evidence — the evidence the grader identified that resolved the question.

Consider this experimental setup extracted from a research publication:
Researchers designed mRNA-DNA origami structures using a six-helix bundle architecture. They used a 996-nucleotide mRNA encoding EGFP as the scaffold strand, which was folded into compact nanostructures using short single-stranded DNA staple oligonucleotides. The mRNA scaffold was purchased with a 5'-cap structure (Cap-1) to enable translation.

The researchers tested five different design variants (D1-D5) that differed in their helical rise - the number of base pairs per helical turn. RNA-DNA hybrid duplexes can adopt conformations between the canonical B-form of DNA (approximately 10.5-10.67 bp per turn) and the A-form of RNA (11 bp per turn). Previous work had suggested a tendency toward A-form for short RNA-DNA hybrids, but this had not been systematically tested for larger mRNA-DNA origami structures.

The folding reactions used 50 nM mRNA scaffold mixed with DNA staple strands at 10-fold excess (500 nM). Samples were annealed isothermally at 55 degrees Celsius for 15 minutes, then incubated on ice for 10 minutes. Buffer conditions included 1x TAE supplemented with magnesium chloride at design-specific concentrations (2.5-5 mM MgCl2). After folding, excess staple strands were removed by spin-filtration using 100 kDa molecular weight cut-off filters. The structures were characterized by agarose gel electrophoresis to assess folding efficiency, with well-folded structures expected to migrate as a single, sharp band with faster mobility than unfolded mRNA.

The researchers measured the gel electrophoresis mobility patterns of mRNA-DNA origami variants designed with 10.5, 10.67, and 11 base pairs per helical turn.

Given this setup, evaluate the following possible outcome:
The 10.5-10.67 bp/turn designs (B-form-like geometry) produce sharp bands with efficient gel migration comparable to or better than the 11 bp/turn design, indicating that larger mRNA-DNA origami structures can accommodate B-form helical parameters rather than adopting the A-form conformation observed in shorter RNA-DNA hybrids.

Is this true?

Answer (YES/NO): NO